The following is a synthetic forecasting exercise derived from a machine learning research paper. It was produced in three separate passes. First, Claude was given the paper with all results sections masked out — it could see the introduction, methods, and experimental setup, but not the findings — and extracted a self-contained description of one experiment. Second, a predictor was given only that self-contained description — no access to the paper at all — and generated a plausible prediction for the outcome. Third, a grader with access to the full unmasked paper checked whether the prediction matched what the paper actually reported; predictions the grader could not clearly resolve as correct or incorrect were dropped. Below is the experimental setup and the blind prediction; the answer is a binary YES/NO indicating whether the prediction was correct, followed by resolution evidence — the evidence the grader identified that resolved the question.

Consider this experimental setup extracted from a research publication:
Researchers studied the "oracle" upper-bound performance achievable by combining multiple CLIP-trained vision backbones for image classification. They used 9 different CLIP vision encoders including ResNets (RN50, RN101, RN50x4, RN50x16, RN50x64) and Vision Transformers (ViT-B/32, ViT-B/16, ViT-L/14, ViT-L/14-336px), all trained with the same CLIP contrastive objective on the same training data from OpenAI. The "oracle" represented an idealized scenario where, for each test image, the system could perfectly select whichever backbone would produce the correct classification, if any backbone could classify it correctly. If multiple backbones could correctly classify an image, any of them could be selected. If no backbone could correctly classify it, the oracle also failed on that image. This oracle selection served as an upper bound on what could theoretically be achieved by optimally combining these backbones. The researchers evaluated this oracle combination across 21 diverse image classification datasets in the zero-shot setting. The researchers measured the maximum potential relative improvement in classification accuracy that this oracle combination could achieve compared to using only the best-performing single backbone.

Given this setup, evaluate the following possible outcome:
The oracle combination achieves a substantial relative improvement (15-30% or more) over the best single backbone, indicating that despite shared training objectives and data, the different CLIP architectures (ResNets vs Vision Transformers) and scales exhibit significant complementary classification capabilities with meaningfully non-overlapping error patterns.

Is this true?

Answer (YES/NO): YES